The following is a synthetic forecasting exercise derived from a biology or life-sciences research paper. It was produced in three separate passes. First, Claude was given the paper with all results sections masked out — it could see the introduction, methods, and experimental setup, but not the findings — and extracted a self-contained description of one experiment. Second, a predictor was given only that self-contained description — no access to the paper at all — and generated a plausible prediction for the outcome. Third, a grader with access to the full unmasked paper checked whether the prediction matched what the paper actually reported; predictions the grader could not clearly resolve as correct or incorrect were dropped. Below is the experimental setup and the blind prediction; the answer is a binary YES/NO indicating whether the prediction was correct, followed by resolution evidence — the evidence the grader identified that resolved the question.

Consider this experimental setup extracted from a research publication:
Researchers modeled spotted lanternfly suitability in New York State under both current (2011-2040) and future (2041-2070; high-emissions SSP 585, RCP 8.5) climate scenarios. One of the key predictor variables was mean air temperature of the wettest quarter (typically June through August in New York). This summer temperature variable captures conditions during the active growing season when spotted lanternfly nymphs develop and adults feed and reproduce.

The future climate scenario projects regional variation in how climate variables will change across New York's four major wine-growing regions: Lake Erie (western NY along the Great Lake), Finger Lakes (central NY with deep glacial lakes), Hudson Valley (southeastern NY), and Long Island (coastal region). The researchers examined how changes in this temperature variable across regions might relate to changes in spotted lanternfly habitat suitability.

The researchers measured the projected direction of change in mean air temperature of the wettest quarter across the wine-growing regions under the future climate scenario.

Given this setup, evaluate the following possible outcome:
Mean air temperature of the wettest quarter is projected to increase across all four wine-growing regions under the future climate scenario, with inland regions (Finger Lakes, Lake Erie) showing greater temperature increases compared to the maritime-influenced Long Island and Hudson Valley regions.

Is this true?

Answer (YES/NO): NO